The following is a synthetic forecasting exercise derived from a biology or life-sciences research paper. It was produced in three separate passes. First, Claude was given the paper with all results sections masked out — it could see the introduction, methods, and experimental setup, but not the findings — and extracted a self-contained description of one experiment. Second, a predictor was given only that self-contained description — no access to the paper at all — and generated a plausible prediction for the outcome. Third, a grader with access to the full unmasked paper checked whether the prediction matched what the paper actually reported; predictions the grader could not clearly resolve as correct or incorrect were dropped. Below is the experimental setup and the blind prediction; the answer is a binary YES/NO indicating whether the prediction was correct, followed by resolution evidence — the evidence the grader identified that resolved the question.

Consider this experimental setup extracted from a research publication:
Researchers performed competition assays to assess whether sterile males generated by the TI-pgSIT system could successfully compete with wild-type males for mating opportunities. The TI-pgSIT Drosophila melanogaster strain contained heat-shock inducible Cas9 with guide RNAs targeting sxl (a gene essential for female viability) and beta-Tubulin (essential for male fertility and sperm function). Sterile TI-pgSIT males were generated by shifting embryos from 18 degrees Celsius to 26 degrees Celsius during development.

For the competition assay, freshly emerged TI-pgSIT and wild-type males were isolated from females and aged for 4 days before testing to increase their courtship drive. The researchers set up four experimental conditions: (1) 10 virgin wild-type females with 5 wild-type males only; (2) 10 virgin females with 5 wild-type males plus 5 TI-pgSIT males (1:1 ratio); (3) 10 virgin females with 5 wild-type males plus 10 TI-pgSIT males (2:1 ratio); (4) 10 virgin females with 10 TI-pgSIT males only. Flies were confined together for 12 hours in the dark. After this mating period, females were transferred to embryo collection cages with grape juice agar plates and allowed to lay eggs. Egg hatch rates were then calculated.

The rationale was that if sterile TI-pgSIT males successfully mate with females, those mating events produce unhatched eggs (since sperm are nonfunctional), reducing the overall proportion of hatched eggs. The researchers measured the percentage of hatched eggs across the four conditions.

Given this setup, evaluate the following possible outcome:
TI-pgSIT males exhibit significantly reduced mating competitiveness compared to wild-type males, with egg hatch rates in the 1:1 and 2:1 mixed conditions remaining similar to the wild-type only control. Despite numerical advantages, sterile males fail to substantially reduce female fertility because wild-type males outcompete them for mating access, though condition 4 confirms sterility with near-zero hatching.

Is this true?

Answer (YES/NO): NO